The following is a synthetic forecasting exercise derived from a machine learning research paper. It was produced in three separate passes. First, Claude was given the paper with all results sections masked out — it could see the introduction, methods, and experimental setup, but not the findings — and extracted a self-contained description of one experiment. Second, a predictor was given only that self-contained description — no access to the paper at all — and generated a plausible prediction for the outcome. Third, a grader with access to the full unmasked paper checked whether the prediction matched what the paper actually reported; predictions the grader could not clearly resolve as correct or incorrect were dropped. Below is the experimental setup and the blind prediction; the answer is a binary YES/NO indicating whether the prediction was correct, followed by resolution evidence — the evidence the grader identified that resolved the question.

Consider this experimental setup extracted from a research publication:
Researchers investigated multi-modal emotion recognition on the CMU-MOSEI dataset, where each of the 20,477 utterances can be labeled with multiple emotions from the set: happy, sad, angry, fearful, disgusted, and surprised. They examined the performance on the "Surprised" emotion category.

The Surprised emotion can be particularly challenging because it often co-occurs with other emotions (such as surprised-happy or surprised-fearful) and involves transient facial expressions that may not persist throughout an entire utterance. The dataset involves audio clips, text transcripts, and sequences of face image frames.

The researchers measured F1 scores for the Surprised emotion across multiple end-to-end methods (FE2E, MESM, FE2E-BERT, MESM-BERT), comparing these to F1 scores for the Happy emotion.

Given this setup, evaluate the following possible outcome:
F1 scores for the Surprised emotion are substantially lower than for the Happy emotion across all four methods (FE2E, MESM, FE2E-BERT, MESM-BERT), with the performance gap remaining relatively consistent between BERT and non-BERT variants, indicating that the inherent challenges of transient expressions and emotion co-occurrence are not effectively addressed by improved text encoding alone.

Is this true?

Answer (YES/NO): YES